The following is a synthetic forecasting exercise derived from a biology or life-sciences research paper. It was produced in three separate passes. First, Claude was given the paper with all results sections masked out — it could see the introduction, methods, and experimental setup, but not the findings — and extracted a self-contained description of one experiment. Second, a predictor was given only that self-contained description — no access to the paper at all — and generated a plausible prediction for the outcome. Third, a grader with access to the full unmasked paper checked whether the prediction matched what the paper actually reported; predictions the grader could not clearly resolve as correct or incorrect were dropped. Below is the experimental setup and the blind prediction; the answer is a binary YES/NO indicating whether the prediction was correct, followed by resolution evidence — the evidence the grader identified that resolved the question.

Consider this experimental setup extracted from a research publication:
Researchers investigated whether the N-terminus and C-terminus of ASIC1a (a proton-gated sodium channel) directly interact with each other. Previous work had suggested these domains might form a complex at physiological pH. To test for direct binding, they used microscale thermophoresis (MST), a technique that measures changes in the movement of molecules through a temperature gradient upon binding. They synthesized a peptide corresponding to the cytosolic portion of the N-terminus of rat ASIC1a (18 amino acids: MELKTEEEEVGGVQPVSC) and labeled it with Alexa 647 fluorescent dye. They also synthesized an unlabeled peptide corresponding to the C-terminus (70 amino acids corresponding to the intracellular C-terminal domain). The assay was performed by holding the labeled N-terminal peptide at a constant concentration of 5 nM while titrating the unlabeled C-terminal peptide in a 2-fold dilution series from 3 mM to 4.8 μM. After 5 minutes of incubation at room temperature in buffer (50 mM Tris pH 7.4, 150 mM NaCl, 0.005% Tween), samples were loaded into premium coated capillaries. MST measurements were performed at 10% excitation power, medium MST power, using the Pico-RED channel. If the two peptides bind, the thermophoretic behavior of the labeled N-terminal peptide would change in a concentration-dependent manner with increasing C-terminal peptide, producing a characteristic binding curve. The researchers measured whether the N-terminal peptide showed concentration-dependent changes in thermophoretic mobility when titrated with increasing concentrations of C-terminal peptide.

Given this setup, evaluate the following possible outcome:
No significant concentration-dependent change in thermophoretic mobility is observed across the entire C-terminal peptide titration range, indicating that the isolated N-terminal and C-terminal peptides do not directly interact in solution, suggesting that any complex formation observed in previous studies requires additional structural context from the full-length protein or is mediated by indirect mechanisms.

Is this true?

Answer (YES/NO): YES